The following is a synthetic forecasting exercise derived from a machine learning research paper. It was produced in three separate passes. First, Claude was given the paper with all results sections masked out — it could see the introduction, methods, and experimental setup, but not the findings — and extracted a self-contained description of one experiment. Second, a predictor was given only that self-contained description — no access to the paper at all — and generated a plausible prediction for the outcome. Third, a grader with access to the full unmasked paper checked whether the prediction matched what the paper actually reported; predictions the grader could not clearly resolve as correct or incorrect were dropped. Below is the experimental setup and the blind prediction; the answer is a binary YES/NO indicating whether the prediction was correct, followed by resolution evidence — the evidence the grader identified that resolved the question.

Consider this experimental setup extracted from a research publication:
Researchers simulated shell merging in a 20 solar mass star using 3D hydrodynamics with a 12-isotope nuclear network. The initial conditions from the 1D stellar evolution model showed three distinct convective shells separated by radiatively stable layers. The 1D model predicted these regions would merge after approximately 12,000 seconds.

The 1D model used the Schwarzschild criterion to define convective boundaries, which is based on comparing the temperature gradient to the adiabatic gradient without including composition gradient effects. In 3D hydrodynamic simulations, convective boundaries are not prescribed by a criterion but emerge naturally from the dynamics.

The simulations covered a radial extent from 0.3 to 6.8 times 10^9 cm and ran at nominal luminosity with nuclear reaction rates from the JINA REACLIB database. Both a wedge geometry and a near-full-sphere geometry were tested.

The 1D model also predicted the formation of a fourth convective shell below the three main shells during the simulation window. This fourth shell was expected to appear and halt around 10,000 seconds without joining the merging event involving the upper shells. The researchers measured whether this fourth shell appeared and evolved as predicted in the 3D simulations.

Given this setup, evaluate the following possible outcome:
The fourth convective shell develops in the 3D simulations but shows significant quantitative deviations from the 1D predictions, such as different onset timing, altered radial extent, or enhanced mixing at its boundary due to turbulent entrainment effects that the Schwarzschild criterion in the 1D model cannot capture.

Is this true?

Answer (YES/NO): NO